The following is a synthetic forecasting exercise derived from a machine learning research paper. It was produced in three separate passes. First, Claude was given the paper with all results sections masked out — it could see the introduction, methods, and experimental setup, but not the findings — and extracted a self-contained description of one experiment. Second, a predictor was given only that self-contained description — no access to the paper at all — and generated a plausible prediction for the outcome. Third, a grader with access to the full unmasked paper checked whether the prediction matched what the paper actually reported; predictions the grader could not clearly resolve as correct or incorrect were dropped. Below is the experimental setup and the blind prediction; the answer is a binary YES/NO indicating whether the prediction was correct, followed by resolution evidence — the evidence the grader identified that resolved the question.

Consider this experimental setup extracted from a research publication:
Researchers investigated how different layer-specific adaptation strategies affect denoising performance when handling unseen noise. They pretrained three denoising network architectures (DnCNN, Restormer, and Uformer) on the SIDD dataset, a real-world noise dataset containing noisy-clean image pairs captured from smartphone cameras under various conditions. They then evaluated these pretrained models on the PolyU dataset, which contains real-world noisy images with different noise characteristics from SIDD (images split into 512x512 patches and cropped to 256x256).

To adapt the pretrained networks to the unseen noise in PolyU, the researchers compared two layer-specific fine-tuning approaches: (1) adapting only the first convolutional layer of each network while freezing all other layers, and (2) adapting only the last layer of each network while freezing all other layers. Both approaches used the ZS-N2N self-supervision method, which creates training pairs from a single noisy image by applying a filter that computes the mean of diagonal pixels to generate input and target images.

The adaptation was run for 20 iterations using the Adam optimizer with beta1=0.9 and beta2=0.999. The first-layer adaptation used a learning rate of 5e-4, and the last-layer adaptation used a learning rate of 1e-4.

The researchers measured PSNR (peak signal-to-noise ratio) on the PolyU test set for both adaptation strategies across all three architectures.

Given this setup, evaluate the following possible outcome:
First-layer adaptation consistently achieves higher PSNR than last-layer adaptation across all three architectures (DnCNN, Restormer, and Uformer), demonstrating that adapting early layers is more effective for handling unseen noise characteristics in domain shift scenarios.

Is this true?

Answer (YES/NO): NO